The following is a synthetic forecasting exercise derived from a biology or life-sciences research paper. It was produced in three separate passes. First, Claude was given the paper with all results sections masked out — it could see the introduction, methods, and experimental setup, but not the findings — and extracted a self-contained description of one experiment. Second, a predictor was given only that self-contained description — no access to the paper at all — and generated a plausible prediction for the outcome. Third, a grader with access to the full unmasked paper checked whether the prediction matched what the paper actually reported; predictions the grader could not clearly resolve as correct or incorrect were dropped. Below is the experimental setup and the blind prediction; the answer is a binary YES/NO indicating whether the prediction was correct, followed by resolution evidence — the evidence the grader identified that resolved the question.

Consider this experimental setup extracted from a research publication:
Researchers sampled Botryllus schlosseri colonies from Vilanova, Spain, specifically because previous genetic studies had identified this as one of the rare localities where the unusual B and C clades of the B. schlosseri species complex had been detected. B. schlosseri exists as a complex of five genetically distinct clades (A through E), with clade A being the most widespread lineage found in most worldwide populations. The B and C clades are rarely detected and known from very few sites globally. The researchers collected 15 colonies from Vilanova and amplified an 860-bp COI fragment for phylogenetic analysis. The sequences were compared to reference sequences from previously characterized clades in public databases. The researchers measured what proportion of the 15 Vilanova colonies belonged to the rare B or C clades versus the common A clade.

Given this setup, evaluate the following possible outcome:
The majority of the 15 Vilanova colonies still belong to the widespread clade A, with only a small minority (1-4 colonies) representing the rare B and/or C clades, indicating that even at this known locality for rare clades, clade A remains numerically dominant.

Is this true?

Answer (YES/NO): NO